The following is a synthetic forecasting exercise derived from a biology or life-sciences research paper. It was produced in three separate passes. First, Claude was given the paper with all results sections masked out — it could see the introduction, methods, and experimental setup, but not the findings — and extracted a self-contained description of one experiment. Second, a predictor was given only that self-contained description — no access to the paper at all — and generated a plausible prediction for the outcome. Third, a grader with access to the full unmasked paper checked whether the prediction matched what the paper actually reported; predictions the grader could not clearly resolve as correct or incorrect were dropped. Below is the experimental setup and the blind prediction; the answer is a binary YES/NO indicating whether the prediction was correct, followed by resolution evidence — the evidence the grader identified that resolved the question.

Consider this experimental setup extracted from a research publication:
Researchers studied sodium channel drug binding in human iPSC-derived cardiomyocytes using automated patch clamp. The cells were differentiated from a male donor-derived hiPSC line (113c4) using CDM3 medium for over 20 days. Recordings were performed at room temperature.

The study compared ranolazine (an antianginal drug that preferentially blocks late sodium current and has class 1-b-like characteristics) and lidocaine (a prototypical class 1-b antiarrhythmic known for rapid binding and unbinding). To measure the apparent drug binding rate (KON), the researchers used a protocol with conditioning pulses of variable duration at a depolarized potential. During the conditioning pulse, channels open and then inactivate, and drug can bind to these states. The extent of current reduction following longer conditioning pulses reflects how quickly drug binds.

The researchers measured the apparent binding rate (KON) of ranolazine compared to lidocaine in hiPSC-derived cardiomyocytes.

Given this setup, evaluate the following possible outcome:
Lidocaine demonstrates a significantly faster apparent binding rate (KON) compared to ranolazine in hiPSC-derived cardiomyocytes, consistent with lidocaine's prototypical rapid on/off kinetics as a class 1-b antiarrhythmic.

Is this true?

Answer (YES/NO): NO